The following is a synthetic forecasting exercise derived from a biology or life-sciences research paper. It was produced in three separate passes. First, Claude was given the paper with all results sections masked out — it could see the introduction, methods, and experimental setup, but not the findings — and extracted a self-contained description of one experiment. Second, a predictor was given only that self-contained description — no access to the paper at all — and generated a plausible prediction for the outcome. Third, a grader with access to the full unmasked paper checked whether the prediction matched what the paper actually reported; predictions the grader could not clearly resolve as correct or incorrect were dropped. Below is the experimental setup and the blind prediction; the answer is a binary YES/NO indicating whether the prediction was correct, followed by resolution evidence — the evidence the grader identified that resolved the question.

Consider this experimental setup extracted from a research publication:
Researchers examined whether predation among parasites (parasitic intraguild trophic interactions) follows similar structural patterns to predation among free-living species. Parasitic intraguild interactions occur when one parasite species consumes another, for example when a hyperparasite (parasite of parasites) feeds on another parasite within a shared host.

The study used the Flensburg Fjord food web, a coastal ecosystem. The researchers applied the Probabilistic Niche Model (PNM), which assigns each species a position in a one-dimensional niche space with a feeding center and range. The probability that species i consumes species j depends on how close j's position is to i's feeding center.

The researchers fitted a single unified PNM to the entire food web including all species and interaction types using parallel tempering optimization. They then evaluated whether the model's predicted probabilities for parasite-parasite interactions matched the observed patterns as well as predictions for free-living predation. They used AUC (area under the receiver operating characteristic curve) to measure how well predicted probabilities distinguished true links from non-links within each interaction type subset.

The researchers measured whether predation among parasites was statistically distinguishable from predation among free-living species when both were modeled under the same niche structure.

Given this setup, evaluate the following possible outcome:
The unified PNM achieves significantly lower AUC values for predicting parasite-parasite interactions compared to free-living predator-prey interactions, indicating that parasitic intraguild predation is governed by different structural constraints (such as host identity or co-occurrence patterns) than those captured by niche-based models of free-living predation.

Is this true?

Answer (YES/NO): NO